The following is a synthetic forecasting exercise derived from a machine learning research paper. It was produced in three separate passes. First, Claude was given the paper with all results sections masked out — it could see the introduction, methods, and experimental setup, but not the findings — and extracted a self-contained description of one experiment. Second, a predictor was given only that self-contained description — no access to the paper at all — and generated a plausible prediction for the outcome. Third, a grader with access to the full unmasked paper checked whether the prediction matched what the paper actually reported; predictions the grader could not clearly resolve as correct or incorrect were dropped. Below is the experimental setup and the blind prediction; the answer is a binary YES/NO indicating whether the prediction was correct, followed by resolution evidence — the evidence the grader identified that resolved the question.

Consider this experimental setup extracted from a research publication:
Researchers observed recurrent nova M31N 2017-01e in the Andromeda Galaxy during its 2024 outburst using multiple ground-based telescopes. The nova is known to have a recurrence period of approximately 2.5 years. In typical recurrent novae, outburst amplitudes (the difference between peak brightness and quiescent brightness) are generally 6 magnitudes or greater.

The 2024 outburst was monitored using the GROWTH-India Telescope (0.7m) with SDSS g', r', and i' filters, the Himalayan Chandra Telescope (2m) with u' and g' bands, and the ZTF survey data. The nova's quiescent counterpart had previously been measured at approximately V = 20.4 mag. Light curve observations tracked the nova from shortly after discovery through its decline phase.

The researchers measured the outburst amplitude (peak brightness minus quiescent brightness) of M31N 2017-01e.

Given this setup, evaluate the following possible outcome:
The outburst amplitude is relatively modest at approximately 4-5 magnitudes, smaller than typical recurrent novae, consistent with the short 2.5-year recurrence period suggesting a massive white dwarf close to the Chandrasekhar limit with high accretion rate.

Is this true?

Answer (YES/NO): NO